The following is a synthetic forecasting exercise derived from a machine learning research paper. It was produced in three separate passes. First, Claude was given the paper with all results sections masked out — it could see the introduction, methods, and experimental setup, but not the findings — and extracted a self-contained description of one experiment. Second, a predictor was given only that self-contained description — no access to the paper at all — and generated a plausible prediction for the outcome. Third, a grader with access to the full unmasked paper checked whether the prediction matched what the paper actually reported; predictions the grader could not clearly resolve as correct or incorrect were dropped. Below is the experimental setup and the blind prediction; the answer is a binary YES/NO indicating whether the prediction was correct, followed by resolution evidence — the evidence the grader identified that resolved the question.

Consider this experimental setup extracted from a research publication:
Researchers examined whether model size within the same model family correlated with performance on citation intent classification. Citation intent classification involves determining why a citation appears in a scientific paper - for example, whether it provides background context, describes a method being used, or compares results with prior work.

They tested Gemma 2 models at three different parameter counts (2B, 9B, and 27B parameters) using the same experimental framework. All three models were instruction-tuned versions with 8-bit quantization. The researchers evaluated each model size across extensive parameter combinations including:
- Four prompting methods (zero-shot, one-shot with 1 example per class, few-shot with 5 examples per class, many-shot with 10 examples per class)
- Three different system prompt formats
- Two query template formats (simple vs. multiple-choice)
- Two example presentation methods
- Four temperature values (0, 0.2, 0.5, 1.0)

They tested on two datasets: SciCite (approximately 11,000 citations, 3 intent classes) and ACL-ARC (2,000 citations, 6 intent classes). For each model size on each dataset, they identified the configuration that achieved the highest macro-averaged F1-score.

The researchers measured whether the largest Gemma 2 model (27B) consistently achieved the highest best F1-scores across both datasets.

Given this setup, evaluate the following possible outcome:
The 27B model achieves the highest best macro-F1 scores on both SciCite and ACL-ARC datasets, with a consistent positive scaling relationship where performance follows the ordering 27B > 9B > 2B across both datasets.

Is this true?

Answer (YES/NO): NO